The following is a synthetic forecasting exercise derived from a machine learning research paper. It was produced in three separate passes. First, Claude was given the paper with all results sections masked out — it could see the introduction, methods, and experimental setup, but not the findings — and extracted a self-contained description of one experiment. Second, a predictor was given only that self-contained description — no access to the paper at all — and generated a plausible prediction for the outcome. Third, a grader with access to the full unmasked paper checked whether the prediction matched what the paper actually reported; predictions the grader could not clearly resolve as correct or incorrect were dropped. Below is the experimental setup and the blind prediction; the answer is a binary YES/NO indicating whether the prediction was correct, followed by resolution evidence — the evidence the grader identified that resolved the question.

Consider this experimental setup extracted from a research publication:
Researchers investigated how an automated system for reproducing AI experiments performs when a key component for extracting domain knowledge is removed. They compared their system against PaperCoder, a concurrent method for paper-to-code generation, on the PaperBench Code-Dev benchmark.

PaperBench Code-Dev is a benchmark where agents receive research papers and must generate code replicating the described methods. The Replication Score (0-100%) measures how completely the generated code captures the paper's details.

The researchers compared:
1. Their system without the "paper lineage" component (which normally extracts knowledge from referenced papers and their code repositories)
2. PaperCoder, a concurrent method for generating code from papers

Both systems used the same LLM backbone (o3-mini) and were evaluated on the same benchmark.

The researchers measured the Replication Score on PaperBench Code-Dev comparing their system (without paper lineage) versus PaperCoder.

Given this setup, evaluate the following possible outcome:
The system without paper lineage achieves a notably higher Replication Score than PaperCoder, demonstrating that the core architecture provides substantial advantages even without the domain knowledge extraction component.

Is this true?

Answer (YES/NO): NO